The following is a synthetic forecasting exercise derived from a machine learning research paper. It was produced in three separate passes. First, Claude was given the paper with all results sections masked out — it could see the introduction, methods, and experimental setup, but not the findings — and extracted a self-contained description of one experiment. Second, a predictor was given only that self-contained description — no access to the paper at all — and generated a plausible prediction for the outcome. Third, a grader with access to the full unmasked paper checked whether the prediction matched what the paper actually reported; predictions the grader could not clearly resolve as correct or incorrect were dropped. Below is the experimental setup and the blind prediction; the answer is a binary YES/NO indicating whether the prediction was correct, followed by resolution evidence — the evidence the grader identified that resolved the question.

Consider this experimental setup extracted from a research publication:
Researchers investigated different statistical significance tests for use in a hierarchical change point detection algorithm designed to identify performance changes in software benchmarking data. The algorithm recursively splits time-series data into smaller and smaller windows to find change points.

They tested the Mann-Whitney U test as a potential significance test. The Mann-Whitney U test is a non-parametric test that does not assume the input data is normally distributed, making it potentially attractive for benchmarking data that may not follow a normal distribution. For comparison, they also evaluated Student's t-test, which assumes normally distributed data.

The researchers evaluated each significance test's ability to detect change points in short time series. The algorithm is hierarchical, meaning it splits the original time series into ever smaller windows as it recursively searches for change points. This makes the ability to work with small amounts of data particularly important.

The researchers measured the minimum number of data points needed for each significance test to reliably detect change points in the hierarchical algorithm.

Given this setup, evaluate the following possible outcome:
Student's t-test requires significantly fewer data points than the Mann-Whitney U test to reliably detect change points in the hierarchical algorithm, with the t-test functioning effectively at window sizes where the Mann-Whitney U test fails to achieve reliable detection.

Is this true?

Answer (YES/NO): YES